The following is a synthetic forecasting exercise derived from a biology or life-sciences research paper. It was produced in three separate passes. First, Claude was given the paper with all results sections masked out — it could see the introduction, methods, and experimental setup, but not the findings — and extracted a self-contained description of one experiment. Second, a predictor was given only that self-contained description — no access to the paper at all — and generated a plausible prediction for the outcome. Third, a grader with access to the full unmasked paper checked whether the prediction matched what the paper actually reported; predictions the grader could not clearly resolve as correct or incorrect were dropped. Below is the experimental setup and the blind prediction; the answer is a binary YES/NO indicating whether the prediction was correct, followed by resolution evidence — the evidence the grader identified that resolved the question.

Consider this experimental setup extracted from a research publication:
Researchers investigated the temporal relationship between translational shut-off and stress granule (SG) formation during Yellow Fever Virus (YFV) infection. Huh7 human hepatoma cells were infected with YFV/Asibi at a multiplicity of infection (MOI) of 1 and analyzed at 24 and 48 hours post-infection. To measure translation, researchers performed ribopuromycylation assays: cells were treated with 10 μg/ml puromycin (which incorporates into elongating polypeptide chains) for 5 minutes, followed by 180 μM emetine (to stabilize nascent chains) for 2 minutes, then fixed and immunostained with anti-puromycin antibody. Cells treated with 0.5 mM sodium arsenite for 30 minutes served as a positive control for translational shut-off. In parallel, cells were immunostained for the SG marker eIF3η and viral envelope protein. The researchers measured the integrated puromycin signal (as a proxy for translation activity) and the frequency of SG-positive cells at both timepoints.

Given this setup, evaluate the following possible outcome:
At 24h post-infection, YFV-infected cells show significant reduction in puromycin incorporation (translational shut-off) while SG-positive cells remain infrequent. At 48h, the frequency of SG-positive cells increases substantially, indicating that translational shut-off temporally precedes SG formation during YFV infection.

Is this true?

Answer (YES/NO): YES